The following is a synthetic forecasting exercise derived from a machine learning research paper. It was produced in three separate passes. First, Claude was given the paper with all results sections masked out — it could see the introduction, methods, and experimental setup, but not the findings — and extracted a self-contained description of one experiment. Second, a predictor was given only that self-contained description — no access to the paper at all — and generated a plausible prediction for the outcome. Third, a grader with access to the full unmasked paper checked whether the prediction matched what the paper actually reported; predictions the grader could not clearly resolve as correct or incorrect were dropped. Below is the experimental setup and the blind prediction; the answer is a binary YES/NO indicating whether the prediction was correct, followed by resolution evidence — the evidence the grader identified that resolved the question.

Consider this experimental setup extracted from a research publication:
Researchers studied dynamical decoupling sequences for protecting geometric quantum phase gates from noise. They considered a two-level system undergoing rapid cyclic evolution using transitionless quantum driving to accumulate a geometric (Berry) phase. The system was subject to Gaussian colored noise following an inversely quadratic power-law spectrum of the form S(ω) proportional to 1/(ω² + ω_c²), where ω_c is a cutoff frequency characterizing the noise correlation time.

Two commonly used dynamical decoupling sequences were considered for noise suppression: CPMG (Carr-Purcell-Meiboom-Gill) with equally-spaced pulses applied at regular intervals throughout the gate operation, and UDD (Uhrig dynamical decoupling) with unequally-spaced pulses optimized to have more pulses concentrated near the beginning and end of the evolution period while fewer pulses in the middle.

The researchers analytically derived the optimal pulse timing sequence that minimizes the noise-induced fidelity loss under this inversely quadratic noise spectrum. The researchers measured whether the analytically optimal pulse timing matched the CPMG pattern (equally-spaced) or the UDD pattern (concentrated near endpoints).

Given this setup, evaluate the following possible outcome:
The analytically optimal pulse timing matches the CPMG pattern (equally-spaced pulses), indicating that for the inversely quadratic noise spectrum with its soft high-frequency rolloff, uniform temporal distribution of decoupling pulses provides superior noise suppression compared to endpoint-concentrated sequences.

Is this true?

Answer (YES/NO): YES